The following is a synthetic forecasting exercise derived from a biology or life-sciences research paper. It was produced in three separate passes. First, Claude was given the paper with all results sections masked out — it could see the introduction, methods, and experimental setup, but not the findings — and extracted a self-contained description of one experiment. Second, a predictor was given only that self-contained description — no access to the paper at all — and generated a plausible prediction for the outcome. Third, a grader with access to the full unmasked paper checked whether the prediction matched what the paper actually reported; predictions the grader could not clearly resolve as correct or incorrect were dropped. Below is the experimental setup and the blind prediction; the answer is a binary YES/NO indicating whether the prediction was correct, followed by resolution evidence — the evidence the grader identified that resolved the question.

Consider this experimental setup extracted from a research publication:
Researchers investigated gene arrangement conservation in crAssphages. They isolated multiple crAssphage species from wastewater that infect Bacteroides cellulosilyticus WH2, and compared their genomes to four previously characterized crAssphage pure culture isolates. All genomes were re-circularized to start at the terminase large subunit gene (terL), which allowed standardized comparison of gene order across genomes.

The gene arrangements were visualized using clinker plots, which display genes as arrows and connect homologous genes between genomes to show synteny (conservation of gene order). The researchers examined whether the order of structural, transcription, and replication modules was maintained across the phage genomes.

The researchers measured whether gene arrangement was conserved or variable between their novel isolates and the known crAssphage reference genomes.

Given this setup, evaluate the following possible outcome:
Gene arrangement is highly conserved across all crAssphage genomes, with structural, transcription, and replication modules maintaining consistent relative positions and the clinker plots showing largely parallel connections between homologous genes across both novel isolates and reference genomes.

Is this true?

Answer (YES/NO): YES